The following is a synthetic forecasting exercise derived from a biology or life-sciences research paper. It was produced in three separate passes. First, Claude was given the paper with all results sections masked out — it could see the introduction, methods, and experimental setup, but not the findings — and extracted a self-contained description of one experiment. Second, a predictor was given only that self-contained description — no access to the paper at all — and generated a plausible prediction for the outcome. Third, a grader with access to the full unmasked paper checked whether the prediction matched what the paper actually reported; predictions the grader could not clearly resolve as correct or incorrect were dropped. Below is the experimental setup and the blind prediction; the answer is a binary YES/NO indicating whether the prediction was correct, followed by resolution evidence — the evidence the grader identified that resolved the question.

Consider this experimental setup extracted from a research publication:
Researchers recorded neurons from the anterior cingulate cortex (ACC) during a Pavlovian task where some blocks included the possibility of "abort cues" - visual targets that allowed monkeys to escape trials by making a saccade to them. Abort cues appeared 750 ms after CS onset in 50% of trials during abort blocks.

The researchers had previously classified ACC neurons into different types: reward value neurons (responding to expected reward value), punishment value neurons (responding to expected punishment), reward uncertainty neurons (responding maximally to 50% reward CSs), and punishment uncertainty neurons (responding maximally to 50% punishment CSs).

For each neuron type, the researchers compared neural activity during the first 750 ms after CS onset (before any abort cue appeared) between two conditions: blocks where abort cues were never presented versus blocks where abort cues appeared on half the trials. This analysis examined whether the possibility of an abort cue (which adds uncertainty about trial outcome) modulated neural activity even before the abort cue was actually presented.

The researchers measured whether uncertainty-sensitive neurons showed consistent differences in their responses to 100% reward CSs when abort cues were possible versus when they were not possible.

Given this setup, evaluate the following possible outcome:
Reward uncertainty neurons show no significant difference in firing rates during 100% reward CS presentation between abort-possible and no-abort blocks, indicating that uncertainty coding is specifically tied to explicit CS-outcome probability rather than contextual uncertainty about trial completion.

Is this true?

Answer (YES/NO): NO